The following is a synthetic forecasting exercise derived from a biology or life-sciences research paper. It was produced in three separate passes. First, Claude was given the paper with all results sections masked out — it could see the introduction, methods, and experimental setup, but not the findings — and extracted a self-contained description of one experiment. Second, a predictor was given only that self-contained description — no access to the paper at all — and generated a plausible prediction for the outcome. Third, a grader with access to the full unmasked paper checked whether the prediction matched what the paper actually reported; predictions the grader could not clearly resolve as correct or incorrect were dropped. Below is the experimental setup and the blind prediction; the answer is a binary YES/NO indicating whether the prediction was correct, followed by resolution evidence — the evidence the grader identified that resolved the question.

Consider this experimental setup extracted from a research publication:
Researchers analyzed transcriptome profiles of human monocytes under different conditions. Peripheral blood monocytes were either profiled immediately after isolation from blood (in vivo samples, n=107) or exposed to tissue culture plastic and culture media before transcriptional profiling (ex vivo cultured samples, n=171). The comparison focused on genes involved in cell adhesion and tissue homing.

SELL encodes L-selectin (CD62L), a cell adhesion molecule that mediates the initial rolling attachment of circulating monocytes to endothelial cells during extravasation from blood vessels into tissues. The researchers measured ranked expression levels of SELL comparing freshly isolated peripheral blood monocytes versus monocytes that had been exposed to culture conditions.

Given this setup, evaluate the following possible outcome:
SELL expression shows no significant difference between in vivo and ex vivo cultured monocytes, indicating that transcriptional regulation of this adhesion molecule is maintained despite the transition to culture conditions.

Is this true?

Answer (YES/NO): NO